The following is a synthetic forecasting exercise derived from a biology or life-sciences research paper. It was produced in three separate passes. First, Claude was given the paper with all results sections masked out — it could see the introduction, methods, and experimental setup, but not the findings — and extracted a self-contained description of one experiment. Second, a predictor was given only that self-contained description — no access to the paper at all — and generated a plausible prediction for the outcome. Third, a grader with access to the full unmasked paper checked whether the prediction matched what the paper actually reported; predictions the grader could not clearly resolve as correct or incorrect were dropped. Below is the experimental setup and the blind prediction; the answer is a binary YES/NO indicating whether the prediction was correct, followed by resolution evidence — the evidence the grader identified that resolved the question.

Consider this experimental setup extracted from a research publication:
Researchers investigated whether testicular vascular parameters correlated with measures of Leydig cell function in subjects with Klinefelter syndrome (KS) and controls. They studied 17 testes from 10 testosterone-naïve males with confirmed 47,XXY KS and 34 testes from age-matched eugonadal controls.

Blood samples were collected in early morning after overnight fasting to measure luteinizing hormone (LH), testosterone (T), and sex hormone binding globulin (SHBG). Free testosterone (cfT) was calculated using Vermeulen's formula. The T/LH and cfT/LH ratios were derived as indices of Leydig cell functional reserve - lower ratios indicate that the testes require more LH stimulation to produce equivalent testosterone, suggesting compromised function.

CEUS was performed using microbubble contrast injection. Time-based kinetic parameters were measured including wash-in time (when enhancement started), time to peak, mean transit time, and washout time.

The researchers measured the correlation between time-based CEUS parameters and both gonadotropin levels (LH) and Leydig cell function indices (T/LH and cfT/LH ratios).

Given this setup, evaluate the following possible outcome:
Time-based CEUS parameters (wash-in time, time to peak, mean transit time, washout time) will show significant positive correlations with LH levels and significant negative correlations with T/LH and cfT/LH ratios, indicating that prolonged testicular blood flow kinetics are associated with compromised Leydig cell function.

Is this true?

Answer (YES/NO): NO